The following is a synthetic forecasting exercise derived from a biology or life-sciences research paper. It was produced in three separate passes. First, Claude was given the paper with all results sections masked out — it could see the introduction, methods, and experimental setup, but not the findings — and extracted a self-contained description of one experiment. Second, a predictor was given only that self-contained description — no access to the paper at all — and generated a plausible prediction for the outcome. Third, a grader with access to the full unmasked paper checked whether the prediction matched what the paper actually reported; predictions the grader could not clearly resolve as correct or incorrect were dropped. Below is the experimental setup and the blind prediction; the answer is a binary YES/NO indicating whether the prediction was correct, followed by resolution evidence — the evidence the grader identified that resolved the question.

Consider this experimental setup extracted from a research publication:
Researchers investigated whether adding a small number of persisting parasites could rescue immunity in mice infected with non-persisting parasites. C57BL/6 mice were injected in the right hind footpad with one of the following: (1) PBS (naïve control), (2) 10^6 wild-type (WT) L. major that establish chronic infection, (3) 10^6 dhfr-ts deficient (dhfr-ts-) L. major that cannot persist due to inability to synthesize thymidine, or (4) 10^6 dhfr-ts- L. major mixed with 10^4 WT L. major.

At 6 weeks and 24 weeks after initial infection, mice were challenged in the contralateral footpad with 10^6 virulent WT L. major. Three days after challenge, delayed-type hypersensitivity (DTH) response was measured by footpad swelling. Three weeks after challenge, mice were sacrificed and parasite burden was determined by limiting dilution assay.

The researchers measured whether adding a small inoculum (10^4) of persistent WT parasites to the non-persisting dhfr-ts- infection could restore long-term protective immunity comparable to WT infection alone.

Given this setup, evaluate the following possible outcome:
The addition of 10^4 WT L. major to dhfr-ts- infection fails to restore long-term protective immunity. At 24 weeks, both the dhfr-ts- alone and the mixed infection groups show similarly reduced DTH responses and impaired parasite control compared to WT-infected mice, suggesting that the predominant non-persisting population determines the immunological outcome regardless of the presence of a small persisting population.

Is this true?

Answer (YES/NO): NO